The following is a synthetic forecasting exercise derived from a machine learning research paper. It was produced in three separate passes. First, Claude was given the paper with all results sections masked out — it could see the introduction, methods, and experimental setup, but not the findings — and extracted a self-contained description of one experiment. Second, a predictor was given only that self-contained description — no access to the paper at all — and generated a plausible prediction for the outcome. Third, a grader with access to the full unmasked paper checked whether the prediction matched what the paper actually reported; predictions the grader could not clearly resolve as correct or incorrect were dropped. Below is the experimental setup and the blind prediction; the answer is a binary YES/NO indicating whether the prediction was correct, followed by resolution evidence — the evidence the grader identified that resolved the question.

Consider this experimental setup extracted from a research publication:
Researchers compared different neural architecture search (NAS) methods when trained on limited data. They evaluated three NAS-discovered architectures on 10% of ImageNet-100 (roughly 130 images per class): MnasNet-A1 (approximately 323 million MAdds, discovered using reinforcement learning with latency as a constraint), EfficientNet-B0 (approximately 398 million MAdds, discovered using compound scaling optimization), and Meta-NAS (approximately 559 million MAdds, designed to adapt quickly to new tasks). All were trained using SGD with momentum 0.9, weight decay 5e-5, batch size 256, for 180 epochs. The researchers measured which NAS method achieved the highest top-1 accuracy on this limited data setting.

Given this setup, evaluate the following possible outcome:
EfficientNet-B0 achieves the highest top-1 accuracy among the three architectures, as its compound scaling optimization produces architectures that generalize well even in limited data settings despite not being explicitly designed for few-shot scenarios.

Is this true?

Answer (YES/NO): NO